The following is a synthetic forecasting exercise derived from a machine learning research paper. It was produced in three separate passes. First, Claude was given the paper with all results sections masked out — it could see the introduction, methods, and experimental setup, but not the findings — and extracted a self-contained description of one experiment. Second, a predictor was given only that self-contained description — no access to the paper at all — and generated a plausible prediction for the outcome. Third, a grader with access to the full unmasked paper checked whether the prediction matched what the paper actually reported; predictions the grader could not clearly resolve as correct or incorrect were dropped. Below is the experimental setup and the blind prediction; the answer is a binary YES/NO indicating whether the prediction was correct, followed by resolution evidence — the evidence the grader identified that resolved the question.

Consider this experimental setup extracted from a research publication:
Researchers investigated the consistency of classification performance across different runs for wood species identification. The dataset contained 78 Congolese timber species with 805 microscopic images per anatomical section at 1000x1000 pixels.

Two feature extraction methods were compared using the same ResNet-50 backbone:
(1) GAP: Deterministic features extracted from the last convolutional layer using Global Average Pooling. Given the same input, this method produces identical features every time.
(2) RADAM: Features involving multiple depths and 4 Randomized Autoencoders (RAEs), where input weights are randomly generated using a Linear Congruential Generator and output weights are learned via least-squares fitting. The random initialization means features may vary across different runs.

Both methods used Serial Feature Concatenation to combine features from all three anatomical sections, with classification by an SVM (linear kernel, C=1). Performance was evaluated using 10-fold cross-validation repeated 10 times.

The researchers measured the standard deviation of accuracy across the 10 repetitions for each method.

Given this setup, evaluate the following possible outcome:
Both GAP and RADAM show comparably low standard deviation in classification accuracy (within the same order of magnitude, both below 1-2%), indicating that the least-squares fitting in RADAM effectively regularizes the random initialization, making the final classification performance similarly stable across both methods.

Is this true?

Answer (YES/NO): YES